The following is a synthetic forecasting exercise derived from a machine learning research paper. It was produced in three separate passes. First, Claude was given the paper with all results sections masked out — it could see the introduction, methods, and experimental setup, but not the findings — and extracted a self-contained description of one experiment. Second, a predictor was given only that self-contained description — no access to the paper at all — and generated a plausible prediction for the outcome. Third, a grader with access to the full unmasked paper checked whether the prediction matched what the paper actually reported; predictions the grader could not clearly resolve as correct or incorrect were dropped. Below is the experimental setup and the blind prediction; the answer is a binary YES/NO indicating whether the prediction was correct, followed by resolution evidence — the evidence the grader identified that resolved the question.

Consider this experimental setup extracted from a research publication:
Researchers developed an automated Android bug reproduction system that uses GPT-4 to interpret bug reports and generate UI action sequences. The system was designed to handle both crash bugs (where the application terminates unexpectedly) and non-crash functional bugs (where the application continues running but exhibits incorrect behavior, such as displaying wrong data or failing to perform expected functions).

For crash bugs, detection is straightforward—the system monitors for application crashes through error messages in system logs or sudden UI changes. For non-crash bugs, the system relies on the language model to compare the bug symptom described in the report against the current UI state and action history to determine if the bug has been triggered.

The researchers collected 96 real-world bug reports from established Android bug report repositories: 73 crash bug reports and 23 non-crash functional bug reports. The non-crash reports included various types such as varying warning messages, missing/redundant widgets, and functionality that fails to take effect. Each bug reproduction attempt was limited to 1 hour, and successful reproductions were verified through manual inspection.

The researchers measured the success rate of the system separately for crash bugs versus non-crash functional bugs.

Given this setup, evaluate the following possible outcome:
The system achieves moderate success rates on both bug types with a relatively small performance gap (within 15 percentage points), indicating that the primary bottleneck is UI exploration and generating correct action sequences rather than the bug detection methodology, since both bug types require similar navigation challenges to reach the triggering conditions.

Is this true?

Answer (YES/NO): NO